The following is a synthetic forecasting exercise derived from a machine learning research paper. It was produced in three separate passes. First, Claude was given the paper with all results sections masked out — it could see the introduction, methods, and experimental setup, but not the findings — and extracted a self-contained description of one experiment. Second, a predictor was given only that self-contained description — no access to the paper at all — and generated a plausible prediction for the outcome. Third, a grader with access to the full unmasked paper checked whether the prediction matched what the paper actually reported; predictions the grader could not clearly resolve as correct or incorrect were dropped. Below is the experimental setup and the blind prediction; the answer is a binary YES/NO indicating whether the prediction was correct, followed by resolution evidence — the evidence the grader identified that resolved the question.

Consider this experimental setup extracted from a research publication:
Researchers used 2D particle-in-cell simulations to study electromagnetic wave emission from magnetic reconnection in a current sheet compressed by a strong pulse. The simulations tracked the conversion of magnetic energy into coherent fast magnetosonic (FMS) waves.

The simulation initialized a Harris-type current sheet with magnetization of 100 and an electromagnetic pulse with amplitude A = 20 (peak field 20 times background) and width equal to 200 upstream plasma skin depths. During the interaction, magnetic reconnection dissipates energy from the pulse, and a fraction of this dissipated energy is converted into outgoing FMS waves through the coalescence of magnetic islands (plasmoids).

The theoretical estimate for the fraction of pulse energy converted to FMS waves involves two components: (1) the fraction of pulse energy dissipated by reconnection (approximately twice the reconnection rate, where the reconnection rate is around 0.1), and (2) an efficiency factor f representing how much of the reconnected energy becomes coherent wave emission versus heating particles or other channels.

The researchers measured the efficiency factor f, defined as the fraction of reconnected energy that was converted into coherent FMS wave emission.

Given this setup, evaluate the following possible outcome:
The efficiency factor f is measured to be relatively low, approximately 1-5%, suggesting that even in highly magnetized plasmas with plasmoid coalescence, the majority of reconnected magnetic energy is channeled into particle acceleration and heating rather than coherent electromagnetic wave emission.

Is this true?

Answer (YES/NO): NO